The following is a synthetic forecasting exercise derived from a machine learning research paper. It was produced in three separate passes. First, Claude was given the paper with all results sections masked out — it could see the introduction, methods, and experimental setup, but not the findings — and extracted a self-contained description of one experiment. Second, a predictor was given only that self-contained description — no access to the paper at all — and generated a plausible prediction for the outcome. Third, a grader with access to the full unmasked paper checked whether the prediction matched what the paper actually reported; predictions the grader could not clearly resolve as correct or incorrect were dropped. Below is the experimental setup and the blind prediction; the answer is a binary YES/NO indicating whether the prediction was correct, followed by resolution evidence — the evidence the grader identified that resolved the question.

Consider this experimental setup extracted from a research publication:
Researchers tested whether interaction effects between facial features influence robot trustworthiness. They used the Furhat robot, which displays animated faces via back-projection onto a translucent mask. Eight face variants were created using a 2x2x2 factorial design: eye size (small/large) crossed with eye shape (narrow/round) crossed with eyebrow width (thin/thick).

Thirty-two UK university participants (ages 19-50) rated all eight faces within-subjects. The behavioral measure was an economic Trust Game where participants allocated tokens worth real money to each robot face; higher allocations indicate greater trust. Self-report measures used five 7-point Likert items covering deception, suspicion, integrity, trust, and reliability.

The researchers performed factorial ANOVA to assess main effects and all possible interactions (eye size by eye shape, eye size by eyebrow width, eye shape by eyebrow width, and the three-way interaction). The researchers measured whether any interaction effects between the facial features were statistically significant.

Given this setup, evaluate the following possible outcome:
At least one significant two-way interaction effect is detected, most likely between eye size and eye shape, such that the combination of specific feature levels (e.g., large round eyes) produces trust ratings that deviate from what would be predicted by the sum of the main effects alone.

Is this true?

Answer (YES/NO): YES